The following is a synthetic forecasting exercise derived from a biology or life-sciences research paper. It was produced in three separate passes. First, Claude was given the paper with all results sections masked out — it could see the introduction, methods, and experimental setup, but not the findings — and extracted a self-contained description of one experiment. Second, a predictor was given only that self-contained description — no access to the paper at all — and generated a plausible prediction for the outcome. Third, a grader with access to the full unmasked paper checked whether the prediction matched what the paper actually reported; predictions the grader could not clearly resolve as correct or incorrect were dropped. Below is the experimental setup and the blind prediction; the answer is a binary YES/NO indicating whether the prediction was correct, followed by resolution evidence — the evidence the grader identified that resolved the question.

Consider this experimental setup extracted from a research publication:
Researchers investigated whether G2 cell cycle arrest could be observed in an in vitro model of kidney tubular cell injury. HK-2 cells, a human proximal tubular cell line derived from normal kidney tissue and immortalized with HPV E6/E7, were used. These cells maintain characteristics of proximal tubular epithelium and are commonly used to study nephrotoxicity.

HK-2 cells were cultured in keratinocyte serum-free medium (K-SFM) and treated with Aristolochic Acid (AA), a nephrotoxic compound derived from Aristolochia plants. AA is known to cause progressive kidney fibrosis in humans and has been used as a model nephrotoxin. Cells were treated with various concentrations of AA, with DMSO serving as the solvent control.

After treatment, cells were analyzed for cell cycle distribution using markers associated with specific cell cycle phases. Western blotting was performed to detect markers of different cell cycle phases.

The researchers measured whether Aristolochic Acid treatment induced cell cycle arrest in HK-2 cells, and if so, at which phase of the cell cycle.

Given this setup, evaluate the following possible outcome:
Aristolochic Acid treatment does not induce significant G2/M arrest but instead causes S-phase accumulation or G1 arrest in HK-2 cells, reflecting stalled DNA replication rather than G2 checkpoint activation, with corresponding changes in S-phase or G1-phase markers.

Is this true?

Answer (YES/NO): NO